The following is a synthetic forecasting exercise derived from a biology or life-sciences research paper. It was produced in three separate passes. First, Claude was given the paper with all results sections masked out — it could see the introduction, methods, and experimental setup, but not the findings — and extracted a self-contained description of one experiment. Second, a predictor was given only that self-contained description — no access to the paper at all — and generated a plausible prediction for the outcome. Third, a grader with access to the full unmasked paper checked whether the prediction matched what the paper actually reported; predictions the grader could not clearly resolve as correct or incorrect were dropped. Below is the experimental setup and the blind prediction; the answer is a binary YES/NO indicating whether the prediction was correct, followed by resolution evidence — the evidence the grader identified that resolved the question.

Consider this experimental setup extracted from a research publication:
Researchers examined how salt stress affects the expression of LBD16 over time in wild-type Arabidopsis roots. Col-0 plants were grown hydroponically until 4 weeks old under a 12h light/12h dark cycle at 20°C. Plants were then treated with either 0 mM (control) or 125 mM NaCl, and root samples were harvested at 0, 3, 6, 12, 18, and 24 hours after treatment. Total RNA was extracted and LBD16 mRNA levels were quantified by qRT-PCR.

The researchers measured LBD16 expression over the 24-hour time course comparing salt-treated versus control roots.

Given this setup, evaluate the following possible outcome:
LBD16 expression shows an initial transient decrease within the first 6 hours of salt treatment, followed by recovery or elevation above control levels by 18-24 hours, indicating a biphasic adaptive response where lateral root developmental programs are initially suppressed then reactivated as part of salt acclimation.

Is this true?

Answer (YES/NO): NO